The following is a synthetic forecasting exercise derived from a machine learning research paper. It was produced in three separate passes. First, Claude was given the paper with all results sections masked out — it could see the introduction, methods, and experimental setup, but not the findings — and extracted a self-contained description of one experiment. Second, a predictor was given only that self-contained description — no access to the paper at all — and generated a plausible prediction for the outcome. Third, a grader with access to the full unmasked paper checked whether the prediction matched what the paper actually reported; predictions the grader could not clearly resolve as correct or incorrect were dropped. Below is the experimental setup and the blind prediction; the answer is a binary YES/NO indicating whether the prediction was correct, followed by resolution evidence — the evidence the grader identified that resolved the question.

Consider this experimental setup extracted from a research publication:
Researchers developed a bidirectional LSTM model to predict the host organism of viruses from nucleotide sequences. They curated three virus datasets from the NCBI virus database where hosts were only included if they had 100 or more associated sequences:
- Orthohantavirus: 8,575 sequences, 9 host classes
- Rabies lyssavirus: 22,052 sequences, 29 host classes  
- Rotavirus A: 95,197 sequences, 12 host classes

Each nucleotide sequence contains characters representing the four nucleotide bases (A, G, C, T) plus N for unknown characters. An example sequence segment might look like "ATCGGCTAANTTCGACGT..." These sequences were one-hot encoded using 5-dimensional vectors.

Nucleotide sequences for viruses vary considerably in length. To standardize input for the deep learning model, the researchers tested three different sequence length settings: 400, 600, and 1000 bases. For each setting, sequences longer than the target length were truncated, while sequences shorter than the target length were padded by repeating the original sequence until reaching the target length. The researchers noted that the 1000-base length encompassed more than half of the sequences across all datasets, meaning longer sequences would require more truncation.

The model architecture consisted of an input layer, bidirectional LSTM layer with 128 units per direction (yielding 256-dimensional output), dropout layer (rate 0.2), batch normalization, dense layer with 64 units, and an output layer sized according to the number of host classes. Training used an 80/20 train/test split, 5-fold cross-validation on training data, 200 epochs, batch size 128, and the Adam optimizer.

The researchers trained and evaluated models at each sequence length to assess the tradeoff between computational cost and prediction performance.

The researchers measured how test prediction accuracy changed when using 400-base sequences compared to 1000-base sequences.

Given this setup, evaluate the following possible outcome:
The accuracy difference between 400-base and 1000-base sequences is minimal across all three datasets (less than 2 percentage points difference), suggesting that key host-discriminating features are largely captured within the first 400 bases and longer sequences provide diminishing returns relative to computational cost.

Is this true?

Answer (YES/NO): YES